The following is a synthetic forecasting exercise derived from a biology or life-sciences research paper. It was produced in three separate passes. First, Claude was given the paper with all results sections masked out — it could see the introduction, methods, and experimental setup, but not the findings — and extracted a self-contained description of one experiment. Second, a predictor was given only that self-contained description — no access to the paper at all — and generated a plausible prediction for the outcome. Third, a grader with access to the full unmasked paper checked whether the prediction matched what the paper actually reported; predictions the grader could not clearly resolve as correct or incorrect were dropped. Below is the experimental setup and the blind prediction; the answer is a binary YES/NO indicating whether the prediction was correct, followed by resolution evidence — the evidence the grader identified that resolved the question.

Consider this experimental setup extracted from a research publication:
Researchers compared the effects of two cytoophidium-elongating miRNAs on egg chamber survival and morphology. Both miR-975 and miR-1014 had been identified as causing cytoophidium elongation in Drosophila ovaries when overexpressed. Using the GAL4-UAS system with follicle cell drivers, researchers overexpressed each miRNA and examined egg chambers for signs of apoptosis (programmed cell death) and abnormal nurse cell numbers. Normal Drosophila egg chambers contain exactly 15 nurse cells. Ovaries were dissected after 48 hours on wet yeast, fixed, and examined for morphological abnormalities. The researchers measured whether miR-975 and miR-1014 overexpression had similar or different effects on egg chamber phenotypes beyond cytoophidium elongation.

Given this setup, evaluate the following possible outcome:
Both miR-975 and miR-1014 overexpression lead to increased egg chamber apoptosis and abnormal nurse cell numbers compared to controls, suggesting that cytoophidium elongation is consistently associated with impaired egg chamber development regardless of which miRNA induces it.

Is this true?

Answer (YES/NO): NO